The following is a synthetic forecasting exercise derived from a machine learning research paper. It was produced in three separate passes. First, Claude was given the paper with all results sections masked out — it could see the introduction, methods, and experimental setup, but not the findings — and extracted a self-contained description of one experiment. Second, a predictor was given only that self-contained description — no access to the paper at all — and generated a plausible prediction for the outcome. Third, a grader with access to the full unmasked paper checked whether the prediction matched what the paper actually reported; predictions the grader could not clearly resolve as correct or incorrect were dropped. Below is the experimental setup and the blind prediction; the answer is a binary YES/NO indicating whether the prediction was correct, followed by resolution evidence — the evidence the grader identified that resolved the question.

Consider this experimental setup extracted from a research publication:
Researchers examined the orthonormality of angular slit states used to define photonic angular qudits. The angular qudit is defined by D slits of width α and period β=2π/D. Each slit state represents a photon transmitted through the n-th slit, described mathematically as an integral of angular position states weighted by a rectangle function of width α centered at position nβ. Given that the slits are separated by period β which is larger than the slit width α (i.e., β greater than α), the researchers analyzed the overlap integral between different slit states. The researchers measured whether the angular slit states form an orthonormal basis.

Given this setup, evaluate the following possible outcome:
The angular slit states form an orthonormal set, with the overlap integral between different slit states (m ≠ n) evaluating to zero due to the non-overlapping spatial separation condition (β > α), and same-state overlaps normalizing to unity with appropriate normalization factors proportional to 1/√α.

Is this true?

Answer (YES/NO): NO